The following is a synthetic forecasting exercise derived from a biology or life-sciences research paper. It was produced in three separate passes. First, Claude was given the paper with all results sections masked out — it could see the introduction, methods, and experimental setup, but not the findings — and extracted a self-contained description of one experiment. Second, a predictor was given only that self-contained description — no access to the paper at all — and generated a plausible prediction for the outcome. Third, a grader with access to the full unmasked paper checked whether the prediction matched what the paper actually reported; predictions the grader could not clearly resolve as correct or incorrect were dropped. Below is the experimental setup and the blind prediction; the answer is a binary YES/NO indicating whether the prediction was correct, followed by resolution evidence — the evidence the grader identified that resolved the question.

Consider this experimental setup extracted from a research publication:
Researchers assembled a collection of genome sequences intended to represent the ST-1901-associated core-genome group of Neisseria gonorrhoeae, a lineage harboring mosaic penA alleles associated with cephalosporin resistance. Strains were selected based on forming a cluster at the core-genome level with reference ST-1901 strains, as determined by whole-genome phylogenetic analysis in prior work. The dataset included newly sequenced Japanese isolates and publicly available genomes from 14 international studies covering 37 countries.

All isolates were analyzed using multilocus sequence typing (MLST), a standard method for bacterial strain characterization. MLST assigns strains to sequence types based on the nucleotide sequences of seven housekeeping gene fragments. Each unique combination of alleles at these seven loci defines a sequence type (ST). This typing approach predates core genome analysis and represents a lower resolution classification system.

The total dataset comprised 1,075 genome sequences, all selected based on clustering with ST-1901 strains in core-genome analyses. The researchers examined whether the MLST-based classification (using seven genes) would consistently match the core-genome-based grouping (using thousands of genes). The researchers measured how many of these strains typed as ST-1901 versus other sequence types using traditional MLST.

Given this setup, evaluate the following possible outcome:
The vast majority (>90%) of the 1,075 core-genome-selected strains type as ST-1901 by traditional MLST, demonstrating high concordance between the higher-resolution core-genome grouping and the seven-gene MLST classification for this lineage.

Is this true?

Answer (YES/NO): NO